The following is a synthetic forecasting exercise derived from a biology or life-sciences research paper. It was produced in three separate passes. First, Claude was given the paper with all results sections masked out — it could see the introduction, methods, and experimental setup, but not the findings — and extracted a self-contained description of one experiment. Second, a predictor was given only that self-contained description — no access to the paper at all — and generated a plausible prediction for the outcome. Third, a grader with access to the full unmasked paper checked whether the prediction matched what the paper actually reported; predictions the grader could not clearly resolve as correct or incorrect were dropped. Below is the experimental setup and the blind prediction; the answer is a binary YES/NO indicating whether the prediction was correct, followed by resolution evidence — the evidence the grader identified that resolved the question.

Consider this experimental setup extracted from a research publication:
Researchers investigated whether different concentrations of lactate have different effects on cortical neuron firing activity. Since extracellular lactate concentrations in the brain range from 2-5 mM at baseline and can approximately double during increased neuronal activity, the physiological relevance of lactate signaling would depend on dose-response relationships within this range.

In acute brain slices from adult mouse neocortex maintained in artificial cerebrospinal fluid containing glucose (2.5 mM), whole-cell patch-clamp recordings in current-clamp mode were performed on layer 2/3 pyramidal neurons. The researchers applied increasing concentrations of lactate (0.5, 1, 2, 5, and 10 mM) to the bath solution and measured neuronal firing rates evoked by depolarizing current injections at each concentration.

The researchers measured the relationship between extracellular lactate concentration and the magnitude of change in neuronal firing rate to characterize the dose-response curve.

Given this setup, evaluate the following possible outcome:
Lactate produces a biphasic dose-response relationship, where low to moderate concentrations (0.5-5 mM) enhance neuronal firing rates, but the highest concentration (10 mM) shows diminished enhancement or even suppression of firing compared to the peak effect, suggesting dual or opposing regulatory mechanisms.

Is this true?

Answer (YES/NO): NO